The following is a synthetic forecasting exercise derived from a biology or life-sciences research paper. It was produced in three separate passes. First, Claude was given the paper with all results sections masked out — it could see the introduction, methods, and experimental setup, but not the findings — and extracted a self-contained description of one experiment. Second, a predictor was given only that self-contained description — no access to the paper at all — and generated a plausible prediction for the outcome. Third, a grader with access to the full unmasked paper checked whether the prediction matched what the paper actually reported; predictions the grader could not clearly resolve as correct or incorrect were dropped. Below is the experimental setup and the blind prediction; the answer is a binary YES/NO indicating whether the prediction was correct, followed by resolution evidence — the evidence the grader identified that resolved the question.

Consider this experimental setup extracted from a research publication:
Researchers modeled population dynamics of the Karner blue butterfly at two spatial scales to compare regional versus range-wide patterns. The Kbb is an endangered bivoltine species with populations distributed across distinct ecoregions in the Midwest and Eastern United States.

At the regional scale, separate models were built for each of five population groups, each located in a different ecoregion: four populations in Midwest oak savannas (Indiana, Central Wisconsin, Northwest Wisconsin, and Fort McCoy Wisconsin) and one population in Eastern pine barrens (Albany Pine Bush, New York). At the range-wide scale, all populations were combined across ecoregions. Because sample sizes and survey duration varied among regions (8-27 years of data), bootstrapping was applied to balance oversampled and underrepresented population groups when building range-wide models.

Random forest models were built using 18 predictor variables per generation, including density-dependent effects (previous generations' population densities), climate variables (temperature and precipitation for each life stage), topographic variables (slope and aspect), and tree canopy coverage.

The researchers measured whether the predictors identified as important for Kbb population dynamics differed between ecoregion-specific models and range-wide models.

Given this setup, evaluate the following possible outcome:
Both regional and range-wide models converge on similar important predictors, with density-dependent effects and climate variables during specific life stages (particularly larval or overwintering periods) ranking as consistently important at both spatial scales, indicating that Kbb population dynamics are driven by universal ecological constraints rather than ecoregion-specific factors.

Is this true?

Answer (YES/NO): NO